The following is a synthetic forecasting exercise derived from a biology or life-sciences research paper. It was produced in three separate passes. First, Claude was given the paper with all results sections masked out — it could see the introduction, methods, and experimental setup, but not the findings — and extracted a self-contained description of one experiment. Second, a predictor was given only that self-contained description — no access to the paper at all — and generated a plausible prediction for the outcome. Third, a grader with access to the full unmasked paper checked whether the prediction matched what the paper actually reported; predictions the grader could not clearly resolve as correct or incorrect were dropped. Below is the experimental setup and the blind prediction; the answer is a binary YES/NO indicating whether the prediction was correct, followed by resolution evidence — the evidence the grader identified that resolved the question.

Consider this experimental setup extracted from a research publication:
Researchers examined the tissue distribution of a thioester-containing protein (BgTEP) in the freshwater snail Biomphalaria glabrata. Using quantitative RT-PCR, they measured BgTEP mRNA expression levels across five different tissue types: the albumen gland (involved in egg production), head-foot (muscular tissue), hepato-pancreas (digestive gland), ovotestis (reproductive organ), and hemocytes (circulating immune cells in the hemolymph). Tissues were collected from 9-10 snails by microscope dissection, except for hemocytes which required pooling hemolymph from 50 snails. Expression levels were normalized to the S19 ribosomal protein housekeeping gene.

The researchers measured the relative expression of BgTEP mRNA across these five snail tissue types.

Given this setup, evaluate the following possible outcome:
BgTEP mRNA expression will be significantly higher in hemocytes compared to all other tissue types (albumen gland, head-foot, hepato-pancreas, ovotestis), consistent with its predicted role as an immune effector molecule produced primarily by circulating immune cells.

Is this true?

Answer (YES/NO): NO